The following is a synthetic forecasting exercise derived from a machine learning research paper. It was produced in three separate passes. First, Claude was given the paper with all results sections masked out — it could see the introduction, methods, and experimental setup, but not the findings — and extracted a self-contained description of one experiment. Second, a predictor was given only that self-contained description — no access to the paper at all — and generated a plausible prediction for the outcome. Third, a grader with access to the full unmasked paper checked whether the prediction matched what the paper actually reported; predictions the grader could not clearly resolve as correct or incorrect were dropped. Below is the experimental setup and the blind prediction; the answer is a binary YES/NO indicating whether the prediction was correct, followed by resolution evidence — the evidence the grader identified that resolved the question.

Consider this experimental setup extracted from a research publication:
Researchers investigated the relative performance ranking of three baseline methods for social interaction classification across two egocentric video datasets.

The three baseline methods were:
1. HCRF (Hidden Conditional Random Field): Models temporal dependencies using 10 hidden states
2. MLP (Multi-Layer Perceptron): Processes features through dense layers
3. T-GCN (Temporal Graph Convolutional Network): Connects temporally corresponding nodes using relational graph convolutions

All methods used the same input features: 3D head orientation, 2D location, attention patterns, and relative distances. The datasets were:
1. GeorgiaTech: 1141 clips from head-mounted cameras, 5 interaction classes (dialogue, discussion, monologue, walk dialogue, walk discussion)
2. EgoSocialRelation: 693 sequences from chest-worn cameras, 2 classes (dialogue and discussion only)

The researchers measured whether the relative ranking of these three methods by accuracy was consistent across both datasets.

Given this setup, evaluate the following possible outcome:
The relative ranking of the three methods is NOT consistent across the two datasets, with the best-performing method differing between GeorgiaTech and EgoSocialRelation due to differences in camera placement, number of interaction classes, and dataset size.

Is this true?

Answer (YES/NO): NO